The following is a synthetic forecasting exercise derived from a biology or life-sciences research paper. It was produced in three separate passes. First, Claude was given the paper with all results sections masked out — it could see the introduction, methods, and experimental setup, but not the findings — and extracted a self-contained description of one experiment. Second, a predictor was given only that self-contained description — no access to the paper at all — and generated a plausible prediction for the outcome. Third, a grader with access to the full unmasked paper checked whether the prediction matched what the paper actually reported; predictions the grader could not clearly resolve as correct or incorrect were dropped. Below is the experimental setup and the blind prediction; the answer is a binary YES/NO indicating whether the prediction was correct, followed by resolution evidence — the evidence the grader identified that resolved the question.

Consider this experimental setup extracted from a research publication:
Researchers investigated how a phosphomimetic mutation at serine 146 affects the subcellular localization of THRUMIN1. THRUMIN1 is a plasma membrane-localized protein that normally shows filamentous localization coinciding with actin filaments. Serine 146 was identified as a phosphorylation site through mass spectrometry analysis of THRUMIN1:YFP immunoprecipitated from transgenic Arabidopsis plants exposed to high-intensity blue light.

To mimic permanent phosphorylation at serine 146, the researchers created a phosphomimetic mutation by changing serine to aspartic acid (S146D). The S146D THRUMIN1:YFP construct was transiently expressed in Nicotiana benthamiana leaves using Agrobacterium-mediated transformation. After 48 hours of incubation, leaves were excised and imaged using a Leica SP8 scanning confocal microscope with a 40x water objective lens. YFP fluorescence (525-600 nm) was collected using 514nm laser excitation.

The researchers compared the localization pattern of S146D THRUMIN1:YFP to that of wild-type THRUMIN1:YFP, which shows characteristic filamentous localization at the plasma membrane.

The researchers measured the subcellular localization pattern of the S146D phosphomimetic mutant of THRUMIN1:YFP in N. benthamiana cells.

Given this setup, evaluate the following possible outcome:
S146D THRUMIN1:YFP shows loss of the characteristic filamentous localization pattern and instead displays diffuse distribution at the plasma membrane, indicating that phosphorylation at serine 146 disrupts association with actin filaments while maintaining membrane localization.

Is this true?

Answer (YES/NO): NO